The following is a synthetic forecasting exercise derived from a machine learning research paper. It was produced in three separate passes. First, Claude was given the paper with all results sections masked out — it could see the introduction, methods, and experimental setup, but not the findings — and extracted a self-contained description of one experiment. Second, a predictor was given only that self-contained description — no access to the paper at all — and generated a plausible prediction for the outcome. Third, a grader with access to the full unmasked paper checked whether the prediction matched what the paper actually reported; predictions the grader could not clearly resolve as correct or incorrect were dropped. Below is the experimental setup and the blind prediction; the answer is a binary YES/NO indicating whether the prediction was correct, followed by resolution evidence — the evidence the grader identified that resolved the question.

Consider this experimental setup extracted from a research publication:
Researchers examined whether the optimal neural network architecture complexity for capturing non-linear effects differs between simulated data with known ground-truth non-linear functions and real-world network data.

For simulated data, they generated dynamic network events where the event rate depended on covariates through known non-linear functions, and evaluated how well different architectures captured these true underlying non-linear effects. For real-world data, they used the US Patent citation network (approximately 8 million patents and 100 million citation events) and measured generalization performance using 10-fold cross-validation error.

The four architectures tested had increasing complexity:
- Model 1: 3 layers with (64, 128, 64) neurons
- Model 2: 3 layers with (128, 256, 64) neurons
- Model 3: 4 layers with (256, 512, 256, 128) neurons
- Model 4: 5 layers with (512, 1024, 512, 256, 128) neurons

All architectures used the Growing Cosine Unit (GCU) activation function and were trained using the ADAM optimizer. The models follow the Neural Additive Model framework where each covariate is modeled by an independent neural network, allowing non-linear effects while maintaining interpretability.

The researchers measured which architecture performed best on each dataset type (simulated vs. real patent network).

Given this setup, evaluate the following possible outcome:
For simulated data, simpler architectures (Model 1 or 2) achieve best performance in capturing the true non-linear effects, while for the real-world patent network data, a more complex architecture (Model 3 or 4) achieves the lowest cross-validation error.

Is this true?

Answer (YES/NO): NO